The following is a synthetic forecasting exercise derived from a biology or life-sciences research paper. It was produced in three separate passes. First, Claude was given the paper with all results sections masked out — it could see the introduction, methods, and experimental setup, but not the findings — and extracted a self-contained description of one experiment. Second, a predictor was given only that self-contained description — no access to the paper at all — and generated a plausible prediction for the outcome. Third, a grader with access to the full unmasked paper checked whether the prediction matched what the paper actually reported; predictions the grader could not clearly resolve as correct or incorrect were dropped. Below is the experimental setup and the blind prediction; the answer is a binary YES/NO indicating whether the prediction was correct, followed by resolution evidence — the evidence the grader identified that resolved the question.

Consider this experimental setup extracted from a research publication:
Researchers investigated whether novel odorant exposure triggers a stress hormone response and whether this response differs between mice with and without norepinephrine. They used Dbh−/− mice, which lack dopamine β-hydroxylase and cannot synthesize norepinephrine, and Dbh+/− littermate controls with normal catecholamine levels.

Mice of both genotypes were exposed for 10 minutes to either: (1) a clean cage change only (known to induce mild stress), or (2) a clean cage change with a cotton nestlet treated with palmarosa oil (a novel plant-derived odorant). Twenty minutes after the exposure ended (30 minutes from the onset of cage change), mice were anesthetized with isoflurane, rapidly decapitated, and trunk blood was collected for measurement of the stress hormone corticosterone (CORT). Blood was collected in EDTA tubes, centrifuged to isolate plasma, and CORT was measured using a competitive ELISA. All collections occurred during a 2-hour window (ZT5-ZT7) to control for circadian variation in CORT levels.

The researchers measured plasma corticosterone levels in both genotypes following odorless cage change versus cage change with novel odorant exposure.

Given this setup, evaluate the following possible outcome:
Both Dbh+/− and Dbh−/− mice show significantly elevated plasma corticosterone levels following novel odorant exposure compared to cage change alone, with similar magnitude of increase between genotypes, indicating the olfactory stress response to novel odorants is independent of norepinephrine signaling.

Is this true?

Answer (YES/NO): NO